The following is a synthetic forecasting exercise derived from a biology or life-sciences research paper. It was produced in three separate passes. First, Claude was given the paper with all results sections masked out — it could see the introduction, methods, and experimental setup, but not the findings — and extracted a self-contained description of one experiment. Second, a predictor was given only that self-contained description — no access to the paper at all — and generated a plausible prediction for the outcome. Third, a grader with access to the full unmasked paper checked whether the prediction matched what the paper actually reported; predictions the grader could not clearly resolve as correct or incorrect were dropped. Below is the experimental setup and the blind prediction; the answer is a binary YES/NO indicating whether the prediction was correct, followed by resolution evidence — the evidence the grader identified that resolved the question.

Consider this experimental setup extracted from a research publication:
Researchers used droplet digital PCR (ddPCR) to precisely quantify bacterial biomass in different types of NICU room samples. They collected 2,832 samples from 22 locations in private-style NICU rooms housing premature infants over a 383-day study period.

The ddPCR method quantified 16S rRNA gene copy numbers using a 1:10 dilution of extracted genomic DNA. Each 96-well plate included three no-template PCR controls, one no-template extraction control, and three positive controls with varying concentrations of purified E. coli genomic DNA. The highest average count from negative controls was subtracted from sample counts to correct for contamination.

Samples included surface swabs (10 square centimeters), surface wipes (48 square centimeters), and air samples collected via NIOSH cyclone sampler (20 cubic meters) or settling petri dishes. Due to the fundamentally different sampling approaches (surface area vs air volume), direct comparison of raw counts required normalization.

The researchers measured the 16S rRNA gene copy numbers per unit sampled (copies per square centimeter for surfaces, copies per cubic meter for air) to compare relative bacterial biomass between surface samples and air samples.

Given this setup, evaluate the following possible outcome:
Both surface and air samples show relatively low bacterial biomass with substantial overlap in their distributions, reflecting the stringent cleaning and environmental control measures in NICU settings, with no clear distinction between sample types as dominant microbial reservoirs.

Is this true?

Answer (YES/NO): NO